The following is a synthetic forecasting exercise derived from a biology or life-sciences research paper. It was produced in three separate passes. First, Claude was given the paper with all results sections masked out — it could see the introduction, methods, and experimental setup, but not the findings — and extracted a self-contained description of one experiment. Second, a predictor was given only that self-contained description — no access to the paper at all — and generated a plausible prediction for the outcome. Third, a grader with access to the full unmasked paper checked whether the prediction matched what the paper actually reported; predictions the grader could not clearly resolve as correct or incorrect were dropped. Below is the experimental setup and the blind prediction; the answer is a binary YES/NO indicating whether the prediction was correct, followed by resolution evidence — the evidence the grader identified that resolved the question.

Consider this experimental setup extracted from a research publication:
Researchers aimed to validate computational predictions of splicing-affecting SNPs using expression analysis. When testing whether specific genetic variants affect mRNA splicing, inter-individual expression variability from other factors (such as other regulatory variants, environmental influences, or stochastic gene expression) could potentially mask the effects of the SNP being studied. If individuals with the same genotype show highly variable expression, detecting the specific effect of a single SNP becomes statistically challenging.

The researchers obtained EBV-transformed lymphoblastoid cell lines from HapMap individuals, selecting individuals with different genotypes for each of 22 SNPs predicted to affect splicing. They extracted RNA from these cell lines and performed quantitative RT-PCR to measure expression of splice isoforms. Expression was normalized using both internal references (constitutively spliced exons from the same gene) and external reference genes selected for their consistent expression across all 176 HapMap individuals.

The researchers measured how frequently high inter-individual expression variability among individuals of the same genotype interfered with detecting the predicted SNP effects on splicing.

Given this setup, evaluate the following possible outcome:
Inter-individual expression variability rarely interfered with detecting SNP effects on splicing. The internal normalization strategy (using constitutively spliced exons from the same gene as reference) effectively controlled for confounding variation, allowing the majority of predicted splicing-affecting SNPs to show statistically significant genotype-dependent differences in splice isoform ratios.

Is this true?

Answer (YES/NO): NO